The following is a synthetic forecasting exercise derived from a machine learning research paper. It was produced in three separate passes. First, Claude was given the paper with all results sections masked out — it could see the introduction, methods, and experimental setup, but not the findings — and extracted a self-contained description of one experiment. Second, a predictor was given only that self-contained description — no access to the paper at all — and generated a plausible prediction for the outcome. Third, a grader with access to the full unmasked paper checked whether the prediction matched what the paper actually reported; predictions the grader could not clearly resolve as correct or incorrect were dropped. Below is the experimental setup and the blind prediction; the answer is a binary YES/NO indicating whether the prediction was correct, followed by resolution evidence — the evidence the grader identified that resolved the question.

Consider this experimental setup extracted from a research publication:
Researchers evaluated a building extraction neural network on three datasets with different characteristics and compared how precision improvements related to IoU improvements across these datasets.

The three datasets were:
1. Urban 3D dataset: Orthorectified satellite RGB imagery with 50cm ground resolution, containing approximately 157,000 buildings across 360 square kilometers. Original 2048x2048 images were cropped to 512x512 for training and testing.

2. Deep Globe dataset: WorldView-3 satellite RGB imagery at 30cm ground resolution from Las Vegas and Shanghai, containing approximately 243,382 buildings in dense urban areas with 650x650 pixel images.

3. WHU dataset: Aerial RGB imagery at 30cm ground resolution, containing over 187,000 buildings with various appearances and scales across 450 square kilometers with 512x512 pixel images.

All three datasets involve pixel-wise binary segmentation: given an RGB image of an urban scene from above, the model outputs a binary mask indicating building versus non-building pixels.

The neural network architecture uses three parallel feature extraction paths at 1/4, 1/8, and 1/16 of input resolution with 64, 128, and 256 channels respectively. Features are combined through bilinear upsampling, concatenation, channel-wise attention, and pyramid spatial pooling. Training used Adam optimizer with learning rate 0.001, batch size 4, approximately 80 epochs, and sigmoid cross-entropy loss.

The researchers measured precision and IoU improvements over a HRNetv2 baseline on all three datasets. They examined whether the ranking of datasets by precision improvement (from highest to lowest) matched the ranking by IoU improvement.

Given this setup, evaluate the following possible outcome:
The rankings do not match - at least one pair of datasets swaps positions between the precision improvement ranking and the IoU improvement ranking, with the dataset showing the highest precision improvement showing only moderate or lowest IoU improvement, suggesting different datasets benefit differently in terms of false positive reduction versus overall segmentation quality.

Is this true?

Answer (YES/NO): YES